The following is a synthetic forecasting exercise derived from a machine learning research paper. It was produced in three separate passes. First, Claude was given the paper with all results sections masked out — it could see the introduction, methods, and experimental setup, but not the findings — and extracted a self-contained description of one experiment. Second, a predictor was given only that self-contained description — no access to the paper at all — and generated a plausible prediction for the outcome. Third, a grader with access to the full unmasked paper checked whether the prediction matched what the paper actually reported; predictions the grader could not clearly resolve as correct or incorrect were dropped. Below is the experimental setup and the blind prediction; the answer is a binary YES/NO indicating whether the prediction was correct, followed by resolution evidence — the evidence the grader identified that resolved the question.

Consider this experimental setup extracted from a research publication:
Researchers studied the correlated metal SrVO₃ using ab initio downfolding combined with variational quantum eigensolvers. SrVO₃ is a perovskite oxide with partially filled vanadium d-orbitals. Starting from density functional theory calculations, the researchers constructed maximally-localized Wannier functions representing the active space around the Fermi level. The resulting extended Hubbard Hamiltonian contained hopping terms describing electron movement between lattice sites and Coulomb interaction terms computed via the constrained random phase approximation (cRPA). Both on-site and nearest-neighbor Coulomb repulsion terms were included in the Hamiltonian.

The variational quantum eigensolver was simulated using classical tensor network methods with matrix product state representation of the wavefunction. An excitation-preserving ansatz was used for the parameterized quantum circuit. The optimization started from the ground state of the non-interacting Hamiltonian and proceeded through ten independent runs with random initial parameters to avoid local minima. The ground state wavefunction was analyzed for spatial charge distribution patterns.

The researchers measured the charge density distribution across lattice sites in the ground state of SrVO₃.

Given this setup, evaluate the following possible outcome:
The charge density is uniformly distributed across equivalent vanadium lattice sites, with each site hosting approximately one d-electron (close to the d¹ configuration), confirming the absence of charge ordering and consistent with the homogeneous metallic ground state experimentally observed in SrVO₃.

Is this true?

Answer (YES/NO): NO